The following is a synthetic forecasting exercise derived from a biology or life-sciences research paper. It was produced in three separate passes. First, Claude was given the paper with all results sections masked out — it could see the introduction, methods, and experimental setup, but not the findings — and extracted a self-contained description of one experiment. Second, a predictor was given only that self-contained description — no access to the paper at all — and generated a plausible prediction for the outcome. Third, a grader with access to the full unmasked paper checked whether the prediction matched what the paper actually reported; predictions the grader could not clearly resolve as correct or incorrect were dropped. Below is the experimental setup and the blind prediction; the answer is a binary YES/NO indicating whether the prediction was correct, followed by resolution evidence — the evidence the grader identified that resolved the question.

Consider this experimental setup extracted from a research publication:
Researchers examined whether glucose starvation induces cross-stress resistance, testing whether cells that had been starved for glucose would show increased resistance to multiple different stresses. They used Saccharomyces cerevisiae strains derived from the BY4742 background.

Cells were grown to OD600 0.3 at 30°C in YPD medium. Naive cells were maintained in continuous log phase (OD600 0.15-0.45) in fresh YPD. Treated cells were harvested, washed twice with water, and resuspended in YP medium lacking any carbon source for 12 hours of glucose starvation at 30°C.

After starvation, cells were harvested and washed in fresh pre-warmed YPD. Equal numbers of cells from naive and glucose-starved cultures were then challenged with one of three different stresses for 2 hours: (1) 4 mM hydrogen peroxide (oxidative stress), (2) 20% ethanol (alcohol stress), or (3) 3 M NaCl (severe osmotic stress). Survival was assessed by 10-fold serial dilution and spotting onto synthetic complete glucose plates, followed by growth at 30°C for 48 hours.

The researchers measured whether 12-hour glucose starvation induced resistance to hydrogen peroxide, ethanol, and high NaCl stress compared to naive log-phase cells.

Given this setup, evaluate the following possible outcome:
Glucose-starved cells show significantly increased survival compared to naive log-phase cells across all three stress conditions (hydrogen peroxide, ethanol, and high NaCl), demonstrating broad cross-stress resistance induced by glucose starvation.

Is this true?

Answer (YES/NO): YES